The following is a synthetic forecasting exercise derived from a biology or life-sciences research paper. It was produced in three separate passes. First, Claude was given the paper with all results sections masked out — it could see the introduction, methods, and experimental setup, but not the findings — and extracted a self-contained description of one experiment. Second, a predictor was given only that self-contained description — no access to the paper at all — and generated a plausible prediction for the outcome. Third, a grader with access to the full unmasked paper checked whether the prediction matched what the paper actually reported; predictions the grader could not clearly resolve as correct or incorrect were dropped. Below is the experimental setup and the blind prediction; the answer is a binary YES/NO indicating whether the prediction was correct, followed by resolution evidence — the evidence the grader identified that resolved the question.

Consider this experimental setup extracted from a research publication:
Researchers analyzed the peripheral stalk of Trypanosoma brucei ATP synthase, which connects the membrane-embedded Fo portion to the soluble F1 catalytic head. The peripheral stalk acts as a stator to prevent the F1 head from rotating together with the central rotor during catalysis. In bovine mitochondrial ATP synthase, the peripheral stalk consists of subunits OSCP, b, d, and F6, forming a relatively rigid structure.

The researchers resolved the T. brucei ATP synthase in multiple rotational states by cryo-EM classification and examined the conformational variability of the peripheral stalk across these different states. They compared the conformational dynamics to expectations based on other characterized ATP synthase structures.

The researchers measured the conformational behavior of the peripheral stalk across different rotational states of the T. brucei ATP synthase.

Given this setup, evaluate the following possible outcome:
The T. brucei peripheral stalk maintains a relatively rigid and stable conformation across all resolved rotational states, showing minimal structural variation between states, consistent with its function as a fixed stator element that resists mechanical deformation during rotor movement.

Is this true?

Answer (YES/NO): NO